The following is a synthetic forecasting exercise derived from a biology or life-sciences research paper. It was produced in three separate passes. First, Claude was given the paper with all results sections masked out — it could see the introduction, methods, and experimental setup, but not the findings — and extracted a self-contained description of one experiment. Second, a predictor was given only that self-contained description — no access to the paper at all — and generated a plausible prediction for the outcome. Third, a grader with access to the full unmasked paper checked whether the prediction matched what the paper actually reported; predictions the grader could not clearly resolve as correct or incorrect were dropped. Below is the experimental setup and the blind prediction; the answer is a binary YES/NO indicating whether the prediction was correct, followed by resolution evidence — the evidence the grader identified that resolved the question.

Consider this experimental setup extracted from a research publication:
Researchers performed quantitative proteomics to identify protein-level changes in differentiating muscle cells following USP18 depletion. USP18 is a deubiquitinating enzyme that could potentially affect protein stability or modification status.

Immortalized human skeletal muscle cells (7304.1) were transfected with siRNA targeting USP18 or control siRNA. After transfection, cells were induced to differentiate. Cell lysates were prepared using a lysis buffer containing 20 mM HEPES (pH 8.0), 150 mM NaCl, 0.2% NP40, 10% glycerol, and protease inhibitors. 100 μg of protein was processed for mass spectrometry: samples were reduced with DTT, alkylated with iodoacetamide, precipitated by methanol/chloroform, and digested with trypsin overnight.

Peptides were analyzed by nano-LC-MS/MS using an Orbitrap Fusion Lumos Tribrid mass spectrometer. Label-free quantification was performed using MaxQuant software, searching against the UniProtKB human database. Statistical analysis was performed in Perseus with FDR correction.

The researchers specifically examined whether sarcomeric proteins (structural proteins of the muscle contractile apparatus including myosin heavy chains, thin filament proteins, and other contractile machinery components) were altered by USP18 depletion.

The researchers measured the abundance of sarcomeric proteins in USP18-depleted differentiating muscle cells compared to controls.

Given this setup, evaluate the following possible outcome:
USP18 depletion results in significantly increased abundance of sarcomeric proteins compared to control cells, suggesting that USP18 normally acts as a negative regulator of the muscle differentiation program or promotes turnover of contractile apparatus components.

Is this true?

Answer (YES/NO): NO